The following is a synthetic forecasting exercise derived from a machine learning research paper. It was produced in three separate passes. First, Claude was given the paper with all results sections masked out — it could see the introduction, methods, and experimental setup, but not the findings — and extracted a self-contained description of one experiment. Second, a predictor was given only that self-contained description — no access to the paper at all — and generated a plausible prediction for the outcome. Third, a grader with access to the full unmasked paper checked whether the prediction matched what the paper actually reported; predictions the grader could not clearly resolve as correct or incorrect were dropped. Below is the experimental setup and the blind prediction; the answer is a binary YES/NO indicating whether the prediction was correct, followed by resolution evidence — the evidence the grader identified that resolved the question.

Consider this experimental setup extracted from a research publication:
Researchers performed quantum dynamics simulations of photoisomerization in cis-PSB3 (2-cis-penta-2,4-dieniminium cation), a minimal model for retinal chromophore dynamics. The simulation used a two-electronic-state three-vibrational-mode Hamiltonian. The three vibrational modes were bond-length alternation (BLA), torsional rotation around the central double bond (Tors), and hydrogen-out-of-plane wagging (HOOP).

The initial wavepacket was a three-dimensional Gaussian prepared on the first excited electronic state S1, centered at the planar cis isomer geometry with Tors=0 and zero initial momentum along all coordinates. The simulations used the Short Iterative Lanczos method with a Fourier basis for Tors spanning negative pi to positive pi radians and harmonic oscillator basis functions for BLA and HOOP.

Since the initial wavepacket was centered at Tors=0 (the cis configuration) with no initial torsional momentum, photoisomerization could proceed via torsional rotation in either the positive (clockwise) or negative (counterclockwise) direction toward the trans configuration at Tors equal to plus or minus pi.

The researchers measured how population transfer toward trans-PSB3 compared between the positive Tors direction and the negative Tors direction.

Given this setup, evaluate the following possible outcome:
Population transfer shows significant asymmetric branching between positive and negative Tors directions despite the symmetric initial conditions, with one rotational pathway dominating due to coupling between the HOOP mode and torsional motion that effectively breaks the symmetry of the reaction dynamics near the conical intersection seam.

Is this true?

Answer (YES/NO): NO